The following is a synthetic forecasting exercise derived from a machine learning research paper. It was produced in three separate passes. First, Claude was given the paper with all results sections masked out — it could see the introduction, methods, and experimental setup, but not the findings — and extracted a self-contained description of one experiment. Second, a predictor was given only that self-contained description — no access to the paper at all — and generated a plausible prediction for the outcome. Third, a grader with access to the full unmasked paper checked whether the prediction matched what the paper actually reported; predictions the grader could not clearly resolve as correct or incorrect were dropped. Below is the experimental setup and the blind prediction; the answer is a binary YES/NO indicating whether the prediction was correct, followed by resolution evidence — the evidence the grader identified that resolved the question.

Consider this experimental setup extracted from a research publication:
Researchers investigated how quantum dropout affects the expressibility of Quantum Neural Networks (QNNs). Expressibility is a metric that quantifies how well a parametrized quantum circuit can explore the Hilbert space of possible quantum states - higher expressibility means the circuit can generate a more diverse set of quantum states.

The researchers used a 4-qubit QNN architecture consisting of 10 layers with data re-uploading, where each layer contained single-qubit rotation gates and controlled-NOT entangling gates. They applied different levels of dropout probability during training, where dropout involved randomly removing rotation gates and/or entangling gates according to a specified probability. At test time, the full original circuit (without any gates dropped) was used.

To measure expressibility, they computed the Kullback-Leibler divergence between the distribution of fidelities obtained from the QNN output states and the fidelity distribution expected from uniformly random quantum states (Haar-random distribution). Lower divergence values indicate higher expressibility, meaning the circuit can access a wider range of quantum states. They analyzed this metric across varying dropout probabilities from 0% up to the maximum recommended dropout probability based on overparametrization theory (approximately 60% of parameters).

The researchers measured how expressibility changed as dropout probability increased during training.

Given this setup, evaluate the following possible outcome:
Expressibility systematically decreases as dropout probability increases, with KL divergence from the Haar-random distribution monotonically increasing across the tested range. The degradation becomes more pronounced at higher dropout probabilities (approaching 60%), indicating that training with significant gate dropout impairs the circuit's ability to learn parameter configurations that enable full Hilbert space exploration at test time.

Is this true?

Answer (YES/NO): NO